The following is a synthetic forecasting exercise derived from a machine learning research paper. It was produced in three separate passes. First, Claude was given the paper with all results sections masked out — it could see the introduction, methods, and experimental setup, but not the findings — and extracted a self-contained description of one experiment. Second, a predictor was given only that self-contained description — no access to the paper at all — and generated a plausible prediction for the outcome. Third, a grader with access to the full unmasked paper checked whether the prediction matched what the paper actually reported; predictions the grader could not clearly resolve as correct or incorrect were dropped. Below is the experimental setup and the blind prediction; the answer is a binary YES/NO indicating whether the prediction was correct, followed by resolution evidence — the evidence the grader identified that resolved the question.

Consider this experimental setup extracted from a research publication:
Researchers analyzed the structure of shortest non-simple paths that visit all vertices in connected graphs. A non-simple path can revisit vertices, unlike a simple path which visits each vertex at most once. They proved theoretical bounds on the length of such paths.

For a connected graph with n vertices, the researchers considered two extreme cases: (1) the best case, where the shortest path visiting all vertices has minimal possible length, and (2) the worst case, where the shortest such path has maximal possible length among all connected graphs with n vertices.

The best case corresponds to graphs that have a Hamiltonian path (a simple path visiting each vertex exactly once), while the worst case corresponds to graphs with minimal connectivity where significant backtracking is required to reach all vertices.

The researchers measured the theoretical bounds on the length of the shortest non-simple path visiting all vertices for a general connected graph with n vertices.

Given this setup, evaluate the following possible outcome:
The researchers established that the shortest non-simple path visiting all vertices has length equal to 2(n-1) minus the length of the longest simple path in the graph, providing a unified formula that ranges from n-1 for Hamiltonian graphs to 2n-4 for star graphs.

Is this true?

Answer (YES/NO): NO